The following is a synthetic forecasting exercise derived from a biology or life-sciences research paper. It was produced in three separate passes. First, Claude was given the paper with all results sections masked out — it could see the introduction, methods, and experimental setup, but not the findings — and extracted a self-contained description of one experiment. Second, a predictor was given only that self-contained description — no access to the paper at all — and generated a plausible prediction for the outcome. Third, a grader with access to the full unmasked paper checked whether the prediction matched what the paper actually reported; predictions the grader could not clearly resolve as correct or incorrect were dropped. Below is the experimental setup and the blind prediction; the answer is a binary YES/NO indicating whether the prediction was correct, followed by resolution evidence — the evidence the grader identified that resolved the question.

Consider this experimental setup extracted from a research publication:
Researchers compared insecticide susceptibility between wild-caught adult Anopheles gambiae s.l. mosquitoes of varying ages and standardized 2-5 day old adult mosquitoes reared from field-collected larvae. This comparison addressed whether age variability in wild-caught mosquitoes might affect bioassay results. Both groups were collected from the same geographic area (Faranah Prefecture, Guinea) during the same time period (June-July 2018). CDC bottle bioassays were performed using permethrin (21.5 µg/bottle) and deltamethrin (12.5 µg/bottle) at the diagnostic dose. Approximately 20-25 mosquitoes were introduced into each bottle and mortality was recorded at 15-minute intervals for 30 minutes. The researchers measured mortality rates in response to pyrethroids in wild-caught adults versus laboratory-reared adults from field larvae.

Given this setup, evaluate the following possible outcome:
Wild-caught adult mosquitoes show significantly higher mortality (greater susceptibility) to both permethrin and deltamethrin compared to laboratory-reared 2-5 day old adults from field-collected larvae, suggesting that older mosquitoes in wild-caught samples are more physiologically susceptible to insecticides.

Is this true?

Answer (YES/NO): NO